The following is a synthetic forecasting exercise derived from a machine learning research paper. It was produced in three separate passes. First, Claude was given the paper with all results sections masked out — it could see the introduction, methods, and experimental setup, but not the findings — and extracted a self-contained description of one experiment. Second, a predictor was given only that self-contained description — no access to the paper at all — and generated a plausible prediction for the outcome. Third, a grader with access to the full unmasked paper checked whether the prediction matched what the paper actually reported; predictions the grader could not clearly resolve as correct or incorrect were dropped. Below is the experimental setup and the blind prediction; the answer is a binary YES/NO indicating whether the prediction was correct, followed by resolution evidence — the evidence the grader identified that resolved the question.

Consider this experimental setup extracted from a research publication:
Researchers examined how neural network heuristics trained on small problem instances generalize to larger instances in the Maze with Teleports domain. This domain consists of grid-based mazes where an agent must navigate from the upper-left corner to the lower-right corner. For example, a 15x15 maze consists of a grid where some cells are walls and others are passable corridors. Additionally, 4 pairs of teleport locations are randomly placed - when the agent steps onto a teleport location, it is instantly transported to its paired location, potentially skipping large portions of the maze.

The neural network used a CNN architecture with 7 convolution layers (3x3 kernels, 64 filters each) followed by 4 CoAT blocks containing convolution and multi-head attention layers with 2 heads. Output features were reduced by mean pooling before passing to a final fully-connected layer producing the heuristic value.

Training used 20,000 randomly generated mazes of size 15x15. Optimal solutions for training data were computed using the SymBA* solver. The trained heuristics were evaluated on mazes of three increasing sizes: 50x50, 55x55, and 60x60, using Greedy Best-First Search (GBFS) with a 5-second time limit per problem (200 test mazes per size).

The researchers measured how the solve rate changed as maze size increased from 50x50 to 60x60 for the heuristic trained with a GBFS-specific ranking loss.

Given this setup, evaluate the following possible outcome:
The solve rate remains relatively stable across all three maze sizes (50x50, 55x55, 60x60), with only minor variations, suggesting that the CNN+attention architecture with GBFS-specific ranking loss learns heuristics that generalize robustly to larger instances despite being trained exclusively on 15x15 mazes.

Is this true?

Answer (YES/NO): NO